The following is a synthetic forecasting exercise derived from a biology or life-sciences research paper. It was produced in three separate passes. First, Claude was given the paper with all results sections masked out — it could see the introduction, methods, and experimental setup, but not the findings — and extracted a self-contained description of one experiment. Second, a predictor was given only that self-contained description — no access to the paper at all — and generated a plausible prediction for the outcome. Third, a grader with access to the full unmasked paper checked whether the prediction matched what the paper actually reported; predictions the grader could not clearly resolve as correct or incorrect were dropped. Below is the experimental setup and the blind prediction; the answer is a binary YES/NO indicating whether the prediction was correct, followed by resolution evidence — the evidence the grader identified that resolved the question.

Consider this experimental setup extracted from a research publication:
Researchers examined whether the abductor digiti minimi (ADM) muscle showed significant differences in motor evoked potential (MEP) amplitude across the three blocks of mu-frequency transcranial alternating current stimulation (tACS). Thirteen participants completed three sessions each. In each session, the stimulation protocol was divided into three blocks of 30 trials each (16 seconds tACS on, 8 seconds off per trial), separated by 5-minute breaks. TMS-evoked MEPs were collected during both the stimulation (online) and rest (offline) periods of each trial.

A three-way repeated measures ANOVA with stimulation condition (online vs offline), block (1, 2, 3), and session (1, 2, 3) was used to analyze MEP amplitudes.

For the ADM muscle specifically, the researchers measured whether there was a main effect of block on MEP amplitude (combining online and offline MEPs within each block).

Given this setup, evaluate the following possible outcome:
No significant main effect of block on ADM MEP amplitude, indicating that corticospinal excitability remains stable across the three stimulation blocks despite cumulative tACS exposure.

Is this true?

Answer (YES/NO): NO